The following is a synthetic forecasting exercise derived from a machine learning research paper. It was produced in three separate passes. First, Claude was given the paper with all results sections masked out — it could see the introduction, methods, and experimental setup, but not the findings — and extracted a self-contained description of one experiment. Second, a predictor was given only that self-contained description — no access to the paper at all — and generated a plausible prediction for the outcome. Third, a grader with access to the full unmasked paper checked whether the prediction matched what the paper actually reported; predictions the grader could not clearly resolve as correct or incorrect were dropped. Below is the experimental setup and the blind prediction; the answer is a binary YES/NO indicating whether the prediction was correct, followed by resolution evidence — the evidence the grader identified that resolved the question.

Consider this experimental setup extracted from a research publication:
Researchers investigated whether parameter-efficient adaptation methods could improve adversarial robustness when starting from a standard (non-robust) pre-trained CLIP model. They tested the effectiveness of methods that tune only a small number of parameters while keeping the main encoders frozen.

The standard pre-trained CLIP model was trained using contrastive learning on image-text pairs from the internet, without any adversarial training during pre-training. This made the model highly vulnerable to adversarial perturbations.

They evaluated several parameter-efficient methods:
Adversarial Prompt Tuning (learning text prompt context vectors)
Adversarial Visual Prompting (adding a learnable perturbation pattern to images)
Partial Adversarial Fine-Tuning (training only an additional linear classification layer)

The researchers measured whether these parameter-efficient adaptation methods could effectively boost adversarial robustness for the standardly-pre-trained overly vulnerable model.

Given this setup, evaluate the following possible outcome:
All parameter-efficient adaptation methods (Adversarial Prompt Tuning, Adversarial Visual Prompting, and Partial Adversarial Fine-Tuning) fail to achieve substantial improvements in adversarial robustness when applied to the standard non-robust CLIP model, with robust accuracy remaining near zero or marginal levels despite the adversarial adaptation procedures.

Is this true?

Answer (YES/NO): YES